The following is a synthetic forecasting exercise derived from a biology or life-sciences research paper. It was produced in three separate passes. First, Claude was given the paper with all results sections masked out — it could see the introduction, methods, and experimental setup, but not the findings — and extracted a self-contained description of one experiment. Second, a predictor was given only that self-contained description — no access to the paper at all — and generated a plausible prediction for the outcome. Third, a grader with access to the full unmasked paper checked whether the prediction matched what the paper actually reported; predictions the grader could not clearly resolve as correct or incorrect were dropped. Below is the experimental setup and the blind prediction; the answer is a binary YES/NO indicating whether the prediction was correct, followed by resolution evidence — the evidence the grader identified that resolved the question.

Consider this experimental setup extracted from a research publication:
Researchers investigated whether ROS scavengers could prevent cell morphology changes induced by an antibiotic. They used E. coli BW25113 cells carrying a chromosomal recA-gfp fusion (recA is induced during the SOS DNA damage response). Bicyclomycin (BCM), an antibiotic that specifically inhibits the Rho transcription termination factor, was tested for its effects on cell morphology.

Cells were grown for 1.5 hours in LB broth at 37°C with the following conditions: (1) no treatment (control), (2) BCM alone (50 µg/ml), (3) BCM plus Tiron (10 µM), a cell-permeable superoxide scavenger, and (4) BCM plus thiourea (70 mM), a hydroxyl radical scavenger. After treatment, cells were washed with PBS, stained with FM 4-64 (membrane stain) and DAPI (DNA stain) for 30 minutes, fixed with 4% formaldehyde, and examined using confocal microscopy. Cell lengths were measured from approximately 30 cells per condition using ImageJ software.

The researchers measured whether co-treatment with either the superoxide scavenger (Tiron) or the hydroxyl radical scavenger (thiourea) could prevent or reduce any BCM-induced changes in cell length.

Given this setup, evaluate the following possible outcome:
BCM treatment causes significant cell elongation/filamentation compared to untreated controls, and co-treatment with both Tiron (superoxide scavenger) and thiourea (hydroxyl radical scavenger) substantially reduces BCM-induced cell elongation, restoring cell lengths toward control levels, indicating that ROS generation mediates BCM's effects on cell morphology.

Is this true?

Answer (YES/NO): YES